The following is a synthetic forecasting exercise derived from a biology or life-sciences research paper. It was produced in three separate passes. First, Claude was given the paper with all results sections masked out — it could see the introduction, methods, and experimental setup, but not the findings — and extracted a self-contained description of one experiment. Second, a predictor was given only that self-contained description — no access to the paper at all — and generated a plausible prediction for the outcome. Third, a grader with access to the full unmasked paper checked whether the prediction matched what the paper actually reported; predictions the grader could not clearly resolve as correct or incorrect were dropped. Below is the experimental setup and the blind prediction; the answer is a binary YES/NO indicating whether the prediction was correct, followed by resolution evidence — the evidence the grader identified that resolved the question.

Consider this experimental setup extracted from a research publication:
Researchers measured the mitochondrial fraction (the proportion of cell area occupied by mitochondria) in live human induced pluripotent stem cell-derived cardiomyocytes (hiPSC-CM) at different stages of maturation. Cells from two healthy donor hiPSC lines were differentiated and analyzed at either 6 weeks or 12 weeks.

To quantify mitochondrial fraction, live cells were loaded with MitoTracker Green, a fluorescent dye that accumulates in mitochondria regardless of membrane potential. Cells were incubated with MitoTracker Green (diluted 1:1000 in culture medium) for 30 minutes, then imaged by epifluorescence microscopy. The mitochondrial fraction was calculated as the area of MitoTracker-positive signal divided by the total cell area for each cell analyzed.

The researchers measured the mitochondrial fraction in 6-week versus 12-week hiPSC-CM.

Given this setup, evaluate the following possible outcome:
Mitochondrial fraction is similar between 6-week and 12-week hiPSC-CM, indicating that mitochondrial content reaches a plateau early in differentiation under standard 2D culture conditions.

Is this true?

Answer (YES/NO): YES